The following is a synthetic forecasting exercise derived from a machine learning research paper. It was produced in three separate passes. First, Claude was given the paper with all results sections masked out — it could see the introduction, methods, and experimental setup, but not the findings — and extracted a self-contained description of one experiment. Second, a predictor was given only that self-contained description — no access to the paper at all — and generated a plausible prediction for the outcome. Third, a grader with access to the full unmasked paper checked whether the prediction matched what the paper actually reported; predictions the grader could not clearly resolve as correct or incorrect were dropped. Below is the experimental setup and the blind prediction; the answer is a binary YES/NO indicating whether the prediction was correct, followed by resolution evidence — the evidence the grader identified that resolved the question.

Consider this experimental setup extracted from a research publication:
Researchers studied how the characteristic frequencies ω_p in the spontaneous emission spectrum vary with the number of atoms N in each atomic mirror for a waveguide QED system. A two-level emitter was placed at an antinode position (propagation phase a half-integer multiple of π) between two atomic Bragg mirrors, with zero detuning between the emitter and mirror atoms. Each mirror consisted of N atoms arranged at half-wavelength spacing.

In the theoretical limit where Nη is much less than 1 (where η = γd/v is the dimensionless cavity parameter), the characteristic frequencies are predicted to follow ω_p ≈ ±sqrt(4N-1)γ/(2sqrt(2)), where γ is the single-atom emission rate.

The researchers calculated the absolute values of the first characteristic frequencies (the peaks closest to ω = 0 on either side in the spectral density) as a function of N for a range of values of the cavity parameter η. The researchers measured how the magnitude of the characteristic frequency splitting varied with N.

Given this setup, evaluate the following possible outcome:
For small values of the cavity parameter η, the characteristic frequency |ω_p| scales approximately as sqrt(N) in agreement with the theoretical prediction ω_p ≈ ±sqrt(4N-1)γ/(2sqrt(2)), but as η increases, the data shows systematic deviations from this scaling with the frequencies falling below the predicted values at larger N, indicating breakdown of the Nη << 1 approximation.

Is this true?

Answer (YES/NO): YES